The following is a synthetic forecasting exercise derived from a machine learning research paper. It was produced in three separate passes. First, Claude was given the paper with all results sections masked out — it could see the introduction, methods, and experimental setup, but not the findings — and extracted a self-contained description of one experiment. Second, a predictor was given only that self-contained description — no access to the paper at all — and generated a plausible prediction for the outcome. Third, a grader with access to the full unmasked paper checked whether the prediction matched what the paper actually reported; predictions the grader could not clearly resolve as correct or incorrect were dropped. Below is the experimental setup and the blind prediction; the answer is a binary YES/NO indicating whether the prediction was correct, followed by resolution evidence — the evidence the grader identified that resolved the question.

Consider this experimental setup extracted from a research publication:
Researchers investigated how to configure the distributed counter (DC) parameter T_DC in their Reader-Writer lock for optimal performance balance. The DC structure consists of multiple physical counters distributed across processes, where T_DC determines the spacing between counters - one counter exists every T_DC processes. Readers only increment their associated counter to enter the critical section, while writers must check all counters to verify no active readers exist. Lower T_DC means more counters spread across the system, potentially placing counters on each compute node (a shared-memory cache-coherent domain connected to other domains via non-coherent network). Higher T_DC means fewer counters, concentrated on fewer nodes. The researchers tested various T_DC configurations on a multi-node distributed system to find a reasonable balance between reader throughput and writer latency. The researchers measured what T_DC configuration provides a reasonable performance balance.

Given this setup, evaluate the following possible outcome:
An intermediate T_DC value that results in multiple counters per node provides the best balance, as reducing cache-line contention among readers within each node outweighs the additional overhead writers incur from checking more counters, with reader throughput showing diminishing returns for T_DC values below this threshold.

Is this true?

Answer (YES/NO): NO